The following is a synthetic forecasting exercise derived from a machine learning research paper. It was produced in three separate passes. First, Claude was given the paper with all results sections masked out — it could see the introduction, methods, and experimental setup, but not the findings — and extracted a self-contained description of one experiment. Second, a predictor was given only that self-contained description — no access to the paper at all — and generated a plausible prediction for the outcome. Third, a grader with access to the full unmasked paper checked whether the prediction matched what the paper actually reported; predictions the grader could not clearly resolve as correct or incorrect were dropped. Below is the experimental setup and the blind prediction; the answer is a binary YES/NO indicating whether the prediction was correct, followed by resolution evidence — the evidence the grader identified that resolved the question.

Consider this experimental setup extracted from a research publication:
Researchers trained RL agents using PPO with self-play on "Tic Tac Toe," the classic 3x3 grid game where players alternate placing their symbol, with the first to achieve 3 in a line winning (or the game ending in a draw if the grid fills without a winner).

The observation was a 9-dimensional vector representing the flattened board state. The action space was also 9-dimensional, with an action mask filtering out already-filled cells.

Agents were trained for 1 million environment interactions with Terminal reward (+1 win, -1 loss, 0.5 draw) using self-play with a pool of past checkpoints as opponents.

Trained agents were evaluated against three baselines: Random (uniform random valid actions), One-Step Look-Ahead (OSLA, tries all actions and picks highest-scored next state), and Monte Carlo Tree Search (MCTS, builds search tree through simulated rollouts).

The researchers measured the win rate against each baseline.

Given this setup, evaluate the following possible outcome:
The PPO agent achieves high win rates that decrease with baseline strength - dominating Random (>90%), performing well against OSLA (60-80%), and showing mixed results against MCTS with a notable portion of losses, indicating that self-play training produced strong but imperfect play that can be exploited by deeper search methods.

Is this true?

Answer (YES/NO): NO